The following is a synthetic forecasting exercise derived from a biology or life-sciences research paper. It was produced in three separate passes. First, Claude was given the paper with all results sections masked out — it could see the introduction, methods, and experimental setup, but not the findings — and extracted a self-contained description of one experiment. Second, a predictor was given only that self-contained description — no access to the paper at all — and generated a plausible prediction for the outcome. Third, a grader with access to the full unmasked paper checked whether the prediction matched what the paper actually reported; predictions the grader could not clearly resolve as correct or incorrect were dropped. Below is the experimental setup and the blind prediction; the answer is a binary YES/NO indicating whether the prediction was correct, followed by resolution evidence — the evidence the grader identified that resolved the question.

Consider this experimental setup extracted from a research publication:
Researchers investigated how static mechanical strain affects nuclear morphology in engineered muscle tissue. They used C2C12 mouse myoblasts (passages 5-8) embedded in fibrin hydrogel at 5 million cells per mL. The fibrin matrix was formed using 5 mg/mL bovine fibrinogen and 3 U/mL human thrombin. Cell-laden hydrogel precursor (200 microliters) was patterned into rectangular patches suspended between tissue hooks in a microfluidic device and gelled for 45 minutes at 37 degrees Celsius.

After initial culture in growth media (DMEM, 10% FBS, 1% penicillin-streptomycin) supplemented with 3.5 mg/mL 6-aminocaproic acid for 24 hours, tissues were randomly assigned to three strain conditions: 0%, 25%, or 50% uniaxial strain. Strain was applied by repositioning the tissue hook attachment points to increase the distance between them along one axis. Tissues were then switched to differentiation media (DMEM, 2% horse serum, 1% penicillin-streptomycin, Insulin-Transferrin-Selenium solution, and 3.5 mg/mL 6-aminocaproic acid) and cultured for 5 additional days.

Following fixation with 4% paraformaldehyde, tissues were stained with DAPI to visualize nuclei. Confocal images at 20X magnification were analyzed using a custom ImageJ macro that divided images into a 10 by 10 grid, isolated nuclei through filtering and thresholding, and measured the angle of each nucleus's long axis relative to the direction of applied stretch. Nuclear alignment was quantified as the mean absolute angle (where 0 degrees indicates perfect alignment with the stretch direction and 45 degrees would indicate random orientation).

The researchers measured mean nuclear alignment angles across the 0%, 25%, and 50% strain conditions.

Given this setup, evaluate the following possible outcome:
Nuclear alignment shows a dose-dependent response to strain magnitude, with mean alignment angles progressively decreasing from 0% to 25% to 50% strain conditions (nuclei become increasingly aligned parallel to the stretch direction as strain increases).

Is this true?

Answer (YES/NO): NO